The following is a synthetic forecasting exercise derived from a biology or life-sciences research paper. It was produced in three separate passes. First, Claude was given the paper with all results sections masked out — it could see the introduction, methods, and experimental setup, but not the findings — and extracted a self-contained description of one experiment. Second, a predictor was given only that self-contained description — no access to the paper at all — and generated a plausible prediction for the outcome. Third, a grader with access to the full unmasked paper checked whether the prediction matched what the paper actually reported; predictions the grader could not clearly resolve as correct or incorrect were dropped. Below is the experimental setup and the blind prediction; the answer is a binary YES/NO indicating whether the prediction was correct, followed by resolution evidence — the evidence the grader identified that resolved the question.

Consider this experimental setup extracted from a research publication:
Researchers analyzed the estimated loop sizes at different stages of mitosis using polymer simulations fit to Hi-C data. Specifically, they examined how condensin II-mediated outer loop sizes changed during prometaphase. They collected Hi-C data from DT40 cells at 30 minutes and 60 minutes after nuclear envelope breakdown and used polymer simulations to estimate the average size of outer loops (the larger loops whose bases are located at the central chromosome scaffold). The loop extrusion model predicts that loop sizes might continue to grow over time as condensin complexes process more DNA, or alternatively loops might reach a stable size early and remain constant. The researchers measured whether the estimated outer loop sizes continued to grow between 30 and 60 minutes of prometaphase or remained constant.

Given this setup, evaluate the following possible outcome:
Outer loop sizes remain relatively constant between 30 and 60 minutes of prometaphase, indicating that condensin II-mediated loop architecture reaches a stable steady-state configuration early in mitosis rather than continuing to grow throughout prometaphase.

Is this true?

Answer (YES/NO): NO